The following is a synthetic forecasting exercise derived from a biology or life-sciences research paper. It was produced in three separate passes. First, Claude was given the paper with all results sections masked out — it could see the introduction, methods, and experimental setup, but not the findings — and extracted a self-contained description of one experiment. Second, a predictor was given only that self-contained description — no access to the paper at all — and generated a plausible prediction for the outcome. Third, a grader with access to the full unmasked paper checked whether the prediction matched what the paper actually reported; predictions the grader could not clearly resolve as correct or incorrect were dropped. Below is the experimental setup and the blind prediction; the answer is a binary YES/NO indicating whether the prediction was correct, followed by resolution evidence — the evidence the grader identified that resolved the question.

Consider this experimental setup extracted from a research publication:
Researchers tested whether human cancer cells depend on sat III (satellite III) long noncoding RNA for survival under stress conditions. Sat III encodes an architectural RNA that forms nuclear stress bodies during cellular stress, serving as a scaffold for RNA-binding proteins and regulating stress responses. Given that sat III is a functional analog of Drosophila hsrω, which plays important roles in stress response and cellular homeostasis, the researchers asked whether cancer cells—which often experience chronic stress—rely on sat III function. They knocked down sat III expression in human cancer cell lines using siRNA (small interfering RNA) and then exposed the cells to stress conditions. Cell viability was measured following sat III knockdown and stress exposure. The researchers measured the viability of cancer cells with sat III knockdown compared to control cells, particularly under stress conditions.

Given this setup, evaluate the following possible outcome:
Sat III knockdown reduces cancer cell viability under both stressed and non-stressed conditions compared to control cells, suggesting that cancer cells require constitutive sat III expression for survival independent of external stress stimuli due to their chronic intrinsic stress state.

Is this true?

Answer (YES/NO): NO